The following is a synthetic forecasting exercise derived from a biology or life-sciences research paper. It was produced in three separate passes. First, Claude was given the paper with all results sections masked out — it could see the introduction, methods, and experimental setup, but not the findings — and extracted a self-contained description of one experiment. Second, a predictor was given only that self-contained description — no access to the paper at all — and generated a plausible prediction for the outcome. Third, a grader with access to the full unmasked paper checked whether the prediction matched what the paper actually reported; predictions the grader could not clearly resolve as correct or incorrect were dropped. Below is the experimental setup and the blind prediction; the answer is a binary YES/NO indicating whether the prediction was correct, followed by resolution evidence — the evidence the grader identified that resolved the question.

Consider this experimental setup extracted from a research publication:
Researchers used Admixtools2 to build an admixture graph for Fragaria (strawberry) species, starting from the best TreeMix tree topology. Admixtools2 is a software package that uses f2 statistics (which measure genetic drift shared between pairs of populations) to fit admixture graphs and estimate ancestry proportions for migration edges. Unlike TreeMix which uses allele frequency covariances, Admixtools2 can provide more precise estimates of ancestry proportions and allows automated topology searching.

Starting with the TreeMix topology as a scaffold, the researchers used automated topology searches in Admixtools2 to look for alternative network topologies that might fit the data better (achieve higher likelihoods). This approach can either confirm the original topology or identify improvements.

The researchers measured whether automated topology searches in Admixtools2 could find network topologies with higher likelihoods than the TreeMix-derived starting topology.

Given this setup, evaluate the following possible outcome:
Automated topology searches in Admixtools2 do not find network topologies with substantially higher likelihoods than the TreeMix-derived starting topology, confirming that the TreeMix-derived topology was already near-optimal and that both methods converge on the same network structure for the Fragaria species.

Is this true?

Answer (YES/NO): YES